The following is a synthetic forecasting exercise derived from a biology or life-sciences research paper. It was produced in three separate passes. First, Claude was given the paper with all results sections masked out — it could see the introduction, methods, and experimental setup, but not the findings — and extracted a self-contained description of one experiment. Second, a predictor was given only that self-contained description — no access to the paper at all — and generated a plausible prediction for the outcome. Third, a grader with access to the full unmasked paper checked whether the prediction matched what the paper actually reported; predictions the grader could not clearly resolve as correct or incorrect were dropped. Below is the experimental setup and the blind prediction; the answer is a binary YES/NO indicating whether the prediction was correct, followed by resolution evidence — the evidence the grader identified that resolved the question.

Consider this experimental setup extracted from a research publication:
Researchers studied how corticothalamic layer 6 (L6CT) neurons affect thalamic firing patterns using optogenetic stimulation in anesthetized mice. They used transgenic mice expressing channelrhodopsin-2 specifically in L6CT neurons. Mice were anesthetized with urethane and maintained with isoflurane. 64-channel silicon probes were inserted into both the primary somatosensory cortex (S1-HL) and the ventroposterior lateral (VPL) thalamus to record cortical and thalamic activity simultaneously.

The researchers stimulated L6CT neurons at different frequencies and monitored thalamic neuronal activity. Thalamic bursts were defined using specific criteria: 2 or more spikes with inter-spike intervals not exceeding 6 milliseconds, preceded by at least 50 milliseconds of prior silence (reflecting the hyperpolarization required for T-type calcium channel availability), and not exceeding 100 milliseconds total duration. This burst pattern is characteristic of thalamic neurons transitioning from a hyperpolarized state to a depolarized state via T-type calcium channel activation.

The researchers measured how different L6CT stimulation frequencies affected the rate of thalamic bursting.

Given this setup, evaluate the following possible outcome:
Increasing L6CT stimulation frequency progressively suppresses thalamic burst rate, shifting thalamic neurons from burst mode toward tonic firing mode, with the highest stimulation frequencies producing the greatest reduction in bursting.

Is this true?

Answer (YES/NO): NO